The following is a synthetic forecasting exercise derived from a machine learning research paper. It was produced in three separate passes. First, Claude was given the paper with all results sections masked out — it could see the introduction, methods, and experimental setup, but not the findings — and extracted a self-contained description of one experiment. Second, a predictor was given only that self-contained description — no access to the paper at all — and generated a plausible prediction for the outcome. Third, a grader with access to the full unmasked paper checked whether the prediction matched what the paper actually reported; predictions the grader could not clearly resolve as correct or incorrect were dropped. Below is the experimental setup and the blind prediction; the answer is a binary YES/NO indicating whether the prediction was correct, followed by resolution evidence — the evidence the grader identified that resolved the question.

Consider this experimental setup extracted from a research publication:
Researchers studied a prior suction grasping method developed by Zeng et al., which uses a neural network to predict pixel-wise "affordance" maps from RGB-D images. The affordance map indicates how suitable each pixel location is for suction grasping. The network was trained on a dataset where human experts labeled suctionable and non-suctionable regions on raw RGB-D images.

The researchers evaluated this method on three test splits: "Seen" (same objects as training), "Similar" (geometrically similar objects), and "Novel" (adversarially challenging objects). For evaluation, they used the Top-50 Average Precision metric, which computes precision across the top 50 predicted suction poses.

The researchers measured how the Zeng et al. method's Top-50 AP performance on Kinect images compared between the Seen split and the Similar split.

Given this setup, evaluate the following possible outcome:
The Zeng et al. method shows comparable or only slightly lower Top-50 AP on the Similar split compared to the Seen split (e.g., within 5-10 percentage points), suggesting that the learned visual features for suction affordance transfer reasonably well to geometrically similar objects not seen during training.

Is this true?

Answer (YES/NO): YES